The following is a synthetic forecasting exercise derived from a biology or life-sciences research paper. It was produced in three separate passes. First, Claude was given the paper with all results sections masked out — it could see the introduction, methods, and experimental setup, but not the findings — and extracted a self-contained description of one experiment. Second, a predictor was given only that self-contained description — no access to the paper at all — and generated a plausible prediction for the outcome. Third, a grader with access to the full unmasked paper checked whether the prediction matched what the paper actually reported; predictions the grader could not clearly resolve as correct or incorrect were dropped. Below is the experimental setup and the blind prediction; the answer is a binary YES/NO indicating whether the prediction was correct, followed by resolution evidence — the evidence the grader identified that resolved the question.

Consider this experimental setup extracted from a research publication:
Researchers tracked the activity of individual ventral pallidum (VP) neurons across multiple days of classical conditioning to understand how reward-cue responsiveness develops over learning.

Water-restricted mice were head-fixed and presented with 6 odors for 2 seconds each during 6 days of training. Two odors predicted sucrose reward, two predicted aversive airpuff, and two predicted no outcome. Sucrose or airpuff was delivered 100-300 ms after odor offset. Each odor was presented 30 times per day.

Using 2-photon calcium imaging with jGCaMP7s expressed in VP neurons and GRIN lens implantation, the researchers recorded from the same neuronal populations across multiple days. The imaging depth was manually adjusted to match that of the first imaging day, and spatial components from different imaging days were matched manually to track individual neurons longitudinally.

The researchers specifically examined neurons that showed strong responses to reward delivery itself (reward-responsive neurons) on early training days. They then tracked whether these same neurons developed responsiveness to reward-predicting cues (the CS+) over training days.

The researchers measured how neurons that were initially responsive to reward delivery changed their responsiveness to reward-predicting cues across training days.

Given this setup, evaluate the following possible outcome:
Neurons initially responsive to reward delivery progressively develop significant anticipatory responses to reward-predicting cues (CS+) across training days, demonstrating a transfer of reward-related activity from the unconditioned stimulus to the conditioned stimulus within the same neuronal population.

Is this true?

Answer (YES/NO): YES